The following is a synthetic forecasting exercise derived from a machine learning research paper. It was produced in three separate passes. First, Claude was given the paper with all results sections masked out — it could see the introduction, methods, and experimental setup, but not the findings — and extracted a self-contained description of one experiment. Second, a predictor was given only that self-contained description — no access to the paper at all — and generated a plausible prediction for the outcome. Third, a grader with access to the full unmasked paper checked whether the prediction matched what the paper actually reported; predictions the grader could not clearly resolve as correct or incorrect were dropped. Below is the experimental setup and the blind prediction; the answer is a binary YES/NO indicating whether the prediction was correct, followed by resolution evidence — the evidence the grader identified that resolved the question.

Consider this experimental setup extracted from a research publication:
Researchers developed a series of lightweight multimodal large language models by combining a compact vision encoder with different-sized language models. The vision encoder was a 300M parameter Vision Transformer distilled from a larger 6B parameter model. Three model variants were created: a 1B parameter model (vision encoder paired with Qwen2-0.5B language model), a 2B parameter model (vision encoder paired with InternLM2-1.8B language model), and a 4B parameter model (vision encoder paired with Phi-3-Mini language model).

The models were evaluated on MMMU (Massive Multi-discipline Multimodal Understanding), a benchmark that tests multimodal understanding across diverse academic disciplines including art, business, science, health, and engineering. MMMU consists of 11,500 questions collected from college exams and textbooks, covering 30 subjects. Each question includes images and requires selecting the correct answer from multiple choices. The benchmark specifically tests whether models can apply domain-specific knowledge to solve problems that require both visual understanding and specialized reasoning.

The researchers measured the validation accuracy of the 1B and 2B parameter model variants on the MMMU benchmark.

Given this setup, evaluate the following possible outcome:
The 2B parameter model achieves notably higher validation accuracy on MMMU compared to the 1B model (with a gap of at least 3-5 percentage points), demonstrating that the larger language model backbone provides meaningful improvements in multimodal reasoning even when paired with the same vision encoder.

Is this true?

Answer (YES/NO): NO